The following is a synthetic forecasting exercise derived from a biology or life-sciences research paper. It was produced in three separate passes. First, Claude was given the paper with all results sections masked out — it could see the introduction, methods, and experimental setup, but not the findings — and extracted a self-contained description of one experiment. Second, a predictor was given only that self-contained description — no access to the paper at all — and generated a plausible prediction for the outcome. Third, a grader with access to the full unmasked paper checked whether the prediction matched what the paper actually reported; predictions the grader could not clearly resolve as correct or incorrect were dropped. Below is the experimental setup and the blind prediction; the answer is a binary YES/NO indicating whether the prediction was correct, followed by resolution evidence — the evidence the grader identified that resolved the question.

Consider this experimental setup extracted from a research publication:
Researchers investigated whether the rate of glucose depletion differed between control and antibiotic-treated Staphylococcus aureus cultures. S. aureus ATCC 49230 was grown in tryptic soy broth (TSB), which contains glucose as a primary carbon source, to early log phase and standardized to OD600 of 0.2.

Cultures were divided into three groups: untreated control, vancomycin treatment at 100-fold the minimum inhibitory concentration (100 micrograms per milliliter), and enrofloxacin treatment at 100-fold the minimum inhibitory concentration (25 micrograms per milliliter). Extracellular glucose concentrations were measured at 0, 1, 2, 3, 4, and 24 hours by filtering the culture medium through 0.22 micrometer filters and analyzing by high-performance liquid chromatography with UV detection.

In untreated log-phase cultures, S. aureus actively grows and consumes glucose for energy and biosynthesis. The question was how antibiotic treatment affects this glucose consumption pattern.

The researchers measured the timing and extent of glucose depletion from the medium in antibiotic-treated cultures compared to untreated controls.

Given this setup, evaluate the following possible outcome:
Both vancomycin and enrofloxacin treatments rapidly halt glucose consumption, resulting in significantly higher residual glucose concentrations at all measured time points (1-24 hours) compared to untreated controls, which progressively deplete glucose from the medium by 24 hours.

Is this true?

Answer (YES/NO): NO